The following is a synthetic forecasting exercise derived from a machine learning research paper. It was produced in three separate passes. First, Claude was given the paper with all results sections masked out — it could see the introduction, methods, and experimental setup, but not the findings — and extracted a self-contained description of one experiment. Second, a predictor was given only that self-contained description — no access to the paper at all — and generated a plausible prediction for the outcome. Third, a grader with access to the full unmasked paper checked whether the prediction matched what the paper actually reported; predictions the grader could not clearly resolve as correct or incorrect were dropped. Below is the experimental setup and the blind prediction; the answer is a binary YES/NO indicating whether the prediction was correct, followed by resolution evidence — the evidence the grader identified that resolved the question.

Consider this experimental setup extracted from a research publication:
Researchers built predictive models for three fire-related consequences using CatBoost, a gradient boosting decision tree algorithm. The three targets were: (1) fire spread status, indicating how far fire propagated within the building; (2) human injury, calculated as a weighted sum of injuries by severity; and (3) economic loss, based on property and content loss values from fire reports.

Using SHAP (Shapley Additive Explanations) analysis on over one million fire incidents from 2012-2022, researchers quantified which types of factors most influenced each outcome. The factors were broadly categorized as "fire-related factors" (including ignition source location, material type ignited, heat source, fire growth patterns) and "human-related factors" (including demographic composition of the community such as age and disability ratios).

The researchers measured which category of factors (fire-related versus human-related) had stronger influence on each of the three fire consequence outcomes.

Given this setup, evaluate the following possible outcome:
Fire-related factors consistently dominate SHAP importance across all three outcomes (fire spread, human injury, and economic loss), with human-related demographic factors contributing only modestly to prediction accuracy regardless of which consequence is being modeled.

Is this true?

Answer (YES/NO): NO